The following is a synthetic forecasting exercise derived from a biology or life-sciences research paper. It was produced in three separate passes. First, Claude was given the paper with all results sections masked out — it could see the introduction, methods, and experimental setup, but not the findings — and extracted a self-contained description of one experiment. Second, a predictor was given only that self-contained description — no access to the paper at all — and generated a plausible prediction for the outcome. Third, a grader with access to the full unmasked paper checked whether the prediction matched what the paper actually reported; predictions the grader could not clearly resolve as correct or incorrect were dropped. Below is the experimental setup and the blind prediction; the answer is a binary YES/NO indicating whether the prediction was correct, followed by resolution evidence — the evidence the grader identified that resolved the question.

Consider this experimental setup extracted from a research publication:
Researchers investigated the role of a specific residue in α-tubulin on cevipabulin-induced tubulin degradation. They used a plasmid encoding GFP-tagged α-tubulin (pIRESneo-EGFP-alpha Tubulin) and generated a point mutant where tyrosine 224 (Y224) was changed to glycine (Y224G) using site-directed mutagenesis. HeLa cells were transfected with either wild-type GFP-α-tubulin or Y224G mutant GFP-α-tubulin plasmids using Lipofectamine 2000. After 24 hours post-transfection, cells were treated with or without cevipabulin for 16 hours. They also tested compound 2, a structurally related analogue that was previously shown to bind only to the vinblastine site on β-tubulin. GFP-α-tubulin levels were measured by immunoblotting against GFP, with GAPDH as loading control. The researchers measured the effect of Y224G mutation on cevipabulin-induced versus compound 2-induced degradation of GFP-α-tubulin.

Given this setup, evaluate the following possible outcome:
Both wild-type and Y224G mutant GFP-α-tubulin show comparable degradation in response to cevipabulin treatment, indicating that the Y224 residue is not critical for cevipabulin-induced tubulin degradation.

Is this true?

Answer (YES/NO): NO